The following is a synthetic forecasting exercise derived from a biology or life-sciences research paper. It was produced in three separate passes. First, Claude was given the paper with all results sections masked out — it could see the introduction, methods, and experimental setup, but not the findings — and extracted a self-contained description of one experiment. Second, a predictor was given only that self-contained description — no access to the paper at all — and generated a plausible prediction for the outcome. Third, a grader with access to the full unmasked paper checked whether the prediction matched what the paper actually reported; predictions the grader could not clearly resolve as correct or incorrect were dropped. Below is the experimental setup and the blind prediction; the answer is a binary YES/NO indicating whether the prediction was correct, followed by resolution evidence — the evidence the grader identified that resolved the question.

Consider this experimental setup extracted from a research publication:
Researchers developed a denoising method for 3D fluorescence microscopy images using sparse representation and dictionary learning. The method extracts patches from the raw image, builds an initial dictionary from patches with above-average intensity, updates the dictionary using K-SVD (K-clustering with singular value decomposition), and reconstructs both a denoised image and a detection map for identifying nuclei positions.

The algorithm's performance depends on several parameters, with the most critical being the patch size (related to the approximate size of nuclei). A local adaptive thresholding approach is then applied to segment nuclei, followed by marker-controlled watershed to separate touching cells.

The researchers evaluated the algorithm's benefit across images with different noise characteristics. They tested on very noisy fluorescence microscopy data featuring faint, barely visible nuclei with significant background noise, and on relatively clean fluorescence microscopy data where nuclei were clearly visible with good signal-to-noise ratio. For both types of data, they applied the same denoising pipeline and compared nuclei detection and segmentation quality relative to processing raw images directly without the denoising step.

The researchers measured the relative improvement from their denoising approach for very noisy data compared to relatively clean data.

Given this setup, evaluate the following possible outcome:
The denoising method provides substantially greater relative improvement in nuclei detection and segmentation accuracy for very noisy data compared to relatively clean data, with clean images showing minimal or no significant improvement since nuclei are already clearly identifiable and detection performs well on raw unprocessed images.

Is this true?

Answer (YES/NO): YES